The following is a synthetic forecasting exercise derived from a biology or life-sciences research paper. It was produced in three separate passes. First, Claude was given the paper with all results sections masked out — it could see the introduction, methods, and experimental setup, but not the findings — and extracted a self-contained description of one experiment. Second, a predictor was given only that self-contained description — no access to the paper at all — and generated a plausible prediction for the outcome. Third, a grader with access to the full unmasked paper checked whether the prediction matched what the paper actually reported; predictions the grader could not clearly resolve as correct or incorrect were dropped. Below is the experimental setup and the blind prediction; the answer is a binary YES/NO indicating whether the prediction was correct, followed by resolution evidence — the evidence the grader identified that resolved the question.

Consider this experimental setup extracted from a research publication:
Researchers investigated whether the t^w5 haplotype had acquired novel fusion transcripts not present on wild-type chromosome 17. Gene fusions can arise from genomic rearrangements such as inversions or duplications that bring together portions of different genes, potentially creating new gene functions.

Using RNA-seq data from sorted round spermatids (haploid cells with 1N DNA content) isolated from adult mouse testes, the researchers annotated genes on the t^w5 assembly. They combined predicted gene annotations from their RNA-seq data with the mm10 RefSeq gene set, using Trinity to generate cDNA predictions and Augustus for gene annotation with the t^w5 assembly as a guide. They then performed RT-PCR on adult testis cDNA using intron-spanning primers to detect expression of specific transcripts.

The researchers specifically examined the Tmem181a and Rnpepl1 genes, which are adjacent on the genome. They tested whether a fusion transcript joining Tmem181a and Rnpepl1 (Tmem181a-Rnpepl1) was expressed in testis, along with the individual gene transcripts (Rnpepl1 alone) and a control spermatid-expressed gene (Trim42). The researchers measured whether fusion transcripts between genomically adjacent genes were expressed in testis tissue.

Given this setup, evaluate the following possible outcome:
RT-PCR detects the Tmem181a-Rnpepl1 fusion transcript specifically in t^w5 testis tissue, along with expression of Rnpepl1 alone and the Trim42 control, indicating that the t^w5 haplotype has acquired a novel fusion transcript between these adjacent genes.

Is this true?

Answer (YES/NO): YES